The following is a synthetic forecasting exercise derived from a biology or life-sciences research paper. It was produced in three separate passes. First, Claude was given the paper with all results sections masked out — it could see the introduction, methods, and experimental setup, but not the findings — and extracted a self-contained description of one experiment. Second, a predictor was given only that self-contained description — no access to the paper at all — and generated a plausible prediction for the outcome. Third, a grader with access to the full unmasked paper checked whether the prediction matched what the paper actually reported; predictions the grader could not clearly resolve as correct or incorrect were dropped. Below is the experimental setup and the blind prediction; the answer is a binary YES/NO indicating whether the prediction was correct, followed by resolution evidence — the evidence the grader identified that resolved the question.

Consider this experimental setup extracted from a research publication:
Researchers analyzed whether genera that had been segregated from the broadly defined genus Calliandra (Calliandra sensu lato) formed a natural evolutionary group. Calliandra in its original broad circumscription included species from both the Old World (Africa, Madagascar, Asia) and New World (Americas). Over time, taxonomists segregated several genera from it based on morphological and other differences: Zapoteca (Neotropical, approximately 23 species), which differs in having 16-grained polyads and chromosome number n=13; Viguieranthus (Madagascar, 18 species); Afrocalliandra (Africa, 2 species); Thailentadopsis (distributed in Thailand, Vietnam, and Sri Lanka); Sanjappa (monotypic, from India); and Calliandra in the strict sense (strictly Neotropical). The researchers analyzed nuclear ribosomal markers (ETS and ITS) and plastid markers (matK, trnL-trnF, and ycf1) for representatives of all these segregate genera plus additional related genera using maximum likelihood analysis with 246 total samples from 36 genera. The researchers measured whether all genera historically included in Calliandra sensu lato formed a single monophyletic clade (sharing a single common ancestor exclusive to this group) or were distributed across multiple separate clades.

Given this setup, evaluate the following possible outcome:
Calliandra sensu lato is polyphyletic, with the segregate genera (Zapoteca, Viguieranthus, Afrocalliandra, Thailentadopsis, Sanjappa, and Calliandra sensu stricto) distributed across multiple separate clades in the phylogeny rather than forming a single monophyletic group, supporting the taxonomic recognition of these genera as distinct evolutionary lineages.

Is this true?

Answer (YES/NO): YES